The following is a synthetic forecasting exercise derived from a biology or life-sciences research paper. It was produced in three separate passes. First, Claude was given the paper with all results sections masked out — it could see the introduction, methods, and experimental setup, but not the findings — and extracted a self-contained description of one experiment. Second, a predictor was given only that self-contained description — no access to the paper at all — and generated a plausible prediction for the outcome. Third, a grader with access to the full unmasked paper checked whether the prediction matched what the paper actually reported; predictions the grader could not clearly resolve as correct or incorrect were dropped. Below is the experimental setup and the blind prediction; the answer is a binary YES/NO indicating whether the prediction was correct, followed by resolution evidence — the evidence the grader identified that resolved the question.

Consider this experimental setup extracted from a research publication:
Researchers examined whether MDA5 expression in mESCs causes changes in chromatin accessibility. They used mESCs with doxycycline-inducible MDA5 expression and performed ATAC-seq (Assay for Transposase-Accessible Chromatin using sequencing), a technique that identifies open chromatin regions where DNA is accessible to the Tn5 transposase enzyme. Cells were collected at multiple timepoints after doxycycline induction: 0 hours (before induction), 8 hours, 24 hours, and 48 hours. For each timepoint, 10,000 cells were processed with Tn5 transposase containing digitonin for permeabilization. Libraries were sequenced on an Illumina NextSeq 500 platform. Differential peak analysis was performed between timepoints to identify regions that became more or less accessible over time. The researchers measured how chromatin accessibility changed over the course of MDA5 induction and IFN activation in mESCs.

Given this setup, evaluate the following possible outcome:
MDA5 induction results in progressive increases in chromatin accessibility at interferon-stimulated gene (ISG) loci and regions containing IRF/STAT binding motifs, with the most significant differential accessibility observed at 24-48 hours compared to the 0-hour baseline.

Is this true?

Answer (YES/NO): NO